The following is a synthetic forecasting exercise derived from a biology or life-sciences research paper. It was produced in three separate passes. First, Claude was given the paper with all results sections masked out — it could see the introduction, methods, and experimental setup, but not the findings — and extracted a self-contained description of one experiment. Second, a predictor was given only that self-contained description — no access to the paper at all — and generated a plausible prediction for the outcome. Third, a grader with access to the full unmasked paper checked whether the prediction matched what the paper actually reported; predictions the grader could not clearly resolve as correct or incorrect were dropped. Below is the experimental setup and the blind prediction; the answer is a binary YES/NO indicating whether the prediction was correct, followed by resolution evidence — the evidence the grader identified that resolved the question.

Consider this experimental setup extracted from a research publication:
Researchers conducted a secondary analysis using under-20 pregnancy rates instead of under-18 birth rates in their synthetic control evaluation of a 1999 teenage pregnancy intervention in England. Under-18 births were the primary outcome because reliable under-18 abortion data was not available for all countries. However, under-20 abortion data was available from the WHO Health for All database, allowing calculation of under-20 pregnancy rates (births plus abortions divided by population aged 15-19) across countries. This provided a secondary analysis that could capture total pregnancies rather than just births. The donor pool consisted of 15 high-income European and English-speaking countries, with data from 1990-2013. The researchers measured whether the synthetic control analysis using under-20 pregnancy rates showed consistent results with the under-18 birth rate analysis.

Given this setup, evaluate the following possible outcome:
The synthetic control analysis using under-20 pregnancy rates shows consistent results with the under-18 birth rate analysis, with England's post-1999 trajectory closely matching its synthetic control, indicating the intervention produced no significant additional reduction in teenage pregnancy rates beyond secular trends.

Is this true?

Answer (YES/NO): NO